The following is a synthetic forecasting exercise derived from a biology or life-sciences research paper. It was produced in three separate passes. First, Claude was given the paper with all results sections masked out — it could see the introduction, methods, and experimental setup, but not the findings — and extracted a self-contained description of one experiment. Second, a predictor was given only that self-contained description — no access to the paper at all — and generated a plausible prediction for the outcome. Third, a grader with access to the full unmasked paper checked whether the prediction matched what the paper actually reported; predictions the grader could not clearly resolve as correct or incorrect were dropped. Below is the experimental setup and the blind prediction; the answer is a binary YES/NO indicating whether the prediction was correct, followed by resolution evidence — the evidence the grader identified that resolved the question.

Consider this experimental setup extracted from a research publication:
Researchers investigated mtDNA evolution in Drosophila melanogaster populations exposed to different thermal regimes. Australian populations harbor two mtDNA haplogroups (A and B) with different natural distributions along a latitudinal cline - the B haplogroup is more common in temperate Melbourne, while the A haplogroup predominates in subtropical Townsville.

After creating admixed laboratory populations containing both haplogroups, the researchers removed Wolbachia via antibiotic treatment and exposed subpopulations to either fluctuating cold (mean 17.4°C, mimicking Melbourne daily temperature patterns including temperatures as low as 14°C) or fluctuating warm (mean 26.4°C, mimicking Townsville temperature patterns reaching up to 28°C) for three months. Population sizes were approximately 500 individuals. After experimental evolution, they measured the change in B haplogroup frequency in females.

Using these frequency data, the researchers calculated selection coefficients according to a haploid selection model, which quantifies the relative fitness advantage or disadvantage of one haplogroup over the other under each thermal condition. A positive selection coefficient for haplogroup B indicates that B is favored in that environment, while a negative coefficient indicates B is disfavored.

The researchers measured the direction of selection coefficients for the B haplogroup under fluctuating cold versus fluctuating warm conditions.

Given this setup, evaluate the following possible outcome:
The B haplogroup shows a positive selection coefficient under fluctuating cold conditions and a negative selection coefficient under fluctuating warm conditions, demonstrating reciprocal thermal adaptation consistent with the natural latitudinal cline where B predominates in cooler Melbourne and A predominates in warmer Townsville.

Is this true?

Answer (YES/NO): YES